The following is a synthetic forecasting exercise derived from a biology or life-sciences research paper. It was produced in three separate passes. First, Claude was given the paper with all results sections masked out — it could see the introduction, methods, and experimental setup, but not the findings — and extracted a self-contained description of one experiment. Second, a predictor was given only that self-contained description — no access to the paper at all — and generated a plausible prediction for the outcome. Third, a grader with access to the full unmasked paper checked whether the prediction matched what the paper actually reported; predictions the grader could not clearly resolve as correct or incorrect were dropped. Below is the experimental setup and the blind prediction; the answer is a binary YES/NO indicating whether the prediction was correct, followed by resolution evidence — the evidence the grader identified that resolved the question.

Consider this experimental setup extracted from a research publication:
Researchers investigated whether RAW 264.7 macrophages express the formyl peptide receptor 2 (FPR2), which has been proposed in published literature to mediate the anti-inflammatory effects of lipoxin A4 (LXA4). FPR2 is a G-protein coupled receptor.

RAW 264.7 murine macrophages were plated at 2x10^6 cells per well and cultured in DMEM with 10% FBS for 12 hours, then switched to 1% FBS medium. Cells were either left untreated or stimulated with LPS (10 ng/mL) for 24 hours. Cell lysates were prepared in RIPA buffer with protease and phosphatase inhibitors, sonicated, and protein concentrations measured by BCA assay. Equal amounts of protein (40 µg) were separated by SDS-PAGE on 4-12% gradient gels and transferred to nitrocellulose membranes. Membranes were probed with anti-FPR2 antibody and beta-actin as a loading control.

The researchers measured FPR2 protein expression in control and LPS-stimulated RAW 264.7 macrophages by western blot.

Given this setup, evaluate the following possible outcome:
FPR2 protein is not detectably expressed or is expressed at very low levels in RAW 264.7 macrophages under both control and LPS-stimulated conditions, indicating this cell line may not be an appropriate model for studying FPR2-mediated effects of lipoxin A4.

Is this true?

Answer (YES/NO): NO